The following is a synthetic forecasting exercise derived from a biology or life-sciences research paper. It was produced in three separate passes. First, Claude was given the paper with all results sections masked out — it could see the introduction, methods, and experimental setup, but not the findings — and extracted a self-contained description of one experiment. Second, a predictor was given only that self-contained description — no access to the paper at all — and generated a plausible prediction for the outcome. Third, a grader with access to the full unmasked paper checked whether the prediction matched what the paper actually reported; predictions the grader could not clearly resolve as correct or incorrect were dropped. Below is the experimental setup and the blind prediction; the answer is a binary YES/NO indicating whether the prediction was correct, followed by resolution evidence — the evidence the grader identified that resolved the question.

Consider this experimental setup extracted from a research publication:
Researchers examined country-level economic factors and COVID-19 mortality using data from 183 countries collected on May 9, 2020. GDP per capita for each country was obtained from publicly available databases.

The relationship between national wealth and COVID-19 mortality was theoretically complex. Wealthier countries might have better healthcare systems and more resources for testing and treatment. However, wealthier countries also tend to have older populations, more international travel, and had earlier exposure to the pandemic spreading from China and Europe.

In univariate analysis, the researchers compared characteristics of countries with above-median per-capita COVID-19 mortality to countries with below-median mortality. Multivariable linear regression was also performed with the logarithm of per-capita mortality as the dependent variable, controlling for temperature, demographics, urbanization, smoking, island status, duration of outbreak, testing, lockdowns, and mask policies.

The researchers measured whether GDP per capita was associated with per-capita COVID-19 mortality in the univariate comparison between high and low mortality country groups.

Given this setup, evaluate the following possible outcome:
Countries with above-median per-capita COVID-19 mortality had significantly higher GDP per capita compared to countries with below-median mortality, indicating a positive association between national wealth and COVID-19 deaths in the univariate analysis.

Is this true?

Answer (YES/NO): YES